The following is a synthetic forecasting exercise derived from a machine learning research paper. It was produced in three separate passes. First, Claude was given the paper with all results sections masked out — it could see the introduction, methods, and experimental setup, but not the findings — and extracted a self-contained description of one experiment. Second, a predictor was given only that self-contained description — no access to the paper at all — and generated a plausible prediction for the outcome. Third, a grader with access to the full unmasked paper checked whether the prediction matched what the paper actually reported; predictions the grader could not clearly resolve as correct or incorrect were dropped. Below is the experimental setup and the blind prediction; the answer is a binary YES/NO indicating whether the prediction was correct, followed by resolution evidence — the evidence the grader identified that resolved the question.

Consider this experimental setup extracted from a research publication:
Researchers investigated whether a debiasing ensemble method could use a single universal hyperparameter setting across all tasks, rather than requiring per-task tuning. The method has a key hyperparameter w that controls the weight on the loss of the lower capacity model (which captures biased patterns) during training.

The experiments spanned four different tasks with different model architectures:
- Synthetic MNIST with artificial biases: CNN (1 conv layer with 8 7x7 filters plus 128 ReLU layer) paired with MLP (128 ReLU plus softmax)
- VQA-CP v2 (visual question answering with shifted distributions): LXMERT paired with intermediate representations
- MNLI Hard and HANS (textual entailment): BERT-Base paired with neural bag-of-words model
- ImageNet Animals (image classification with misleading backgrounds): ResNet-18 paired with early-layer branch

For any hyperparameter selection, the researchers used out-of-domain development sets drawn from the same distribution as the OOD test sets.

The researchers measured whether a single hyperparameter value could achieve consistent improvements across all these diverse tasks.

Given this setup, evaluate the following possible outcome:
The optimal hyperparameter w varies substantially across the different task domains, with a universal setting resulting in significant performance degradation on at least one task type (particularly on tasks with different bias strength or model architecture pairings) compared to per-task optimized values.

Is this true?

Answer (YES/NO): NO